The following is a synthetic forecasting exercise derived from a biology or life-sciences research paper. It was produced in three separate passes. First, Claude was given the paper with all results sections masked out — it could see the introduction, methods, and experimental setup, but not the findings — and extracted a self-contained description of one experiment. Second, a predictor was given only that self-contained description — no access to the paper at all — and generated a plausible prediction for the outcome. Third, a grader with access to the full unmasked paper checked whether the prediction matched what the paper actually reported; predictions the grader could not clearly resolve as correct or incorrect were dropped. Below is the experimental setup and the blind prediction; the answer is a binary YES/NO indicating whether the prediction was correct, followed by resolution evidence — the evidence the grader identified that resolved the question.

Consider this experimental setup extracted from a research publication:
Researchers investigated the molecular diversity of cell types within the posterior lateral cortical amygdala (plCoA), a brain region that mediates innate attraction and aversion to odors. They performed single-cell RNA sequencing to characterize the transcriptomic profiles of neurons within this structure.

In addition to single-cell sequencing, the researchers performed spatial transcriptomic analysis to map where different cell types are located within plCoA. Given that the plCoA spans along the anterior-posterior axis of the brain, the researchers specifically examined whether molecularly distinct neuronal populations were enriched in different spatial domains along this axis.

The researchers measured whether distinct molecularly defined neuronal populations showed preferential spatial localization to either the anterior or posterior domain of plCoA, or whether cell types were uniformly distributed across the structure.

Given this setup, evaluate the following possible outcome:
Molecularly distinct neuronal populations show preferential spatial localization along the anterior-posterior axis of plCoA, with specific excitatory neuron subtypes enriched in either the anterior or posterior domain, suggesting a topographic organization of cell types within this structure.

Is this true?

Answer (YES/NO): YES